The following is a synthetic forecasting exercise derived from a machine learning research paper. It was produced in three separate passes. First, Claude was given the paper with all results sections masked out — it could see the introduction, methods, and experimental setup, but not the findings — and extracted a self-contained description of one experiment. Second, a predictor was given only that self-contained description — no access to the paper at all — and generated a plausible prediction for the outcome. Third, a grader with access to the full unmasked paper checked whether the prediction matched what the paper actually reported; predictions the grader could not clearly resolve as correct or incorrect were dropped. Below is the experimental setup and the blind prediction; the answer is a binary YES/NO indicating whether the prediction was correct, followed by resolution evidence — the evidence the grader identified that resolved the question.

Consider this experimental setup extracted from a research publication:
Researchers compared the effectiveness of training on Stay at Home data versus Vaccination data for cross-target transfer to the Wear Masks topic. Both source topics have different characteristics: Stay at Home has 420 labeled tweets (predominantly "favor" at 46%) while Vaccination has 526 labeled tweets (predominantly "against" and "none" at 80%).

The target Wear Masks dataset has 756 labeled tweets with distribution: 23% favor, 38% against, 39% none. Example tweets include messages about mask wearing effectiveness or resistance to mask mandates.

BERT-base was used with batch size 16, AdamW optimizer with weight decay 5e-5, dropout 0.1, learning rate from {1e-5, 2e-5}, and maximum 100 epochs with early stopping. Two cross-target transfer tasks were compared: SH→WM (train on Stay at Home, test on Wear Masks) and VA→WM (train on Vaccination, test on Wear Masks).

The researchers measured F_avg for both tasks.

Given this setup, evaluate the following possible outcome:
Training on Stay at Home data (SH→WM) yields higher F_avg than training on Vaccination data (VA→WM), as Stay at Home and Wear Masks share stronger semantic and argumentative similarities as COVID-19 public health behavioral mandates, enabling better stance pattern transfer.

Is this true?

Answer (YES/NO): NO